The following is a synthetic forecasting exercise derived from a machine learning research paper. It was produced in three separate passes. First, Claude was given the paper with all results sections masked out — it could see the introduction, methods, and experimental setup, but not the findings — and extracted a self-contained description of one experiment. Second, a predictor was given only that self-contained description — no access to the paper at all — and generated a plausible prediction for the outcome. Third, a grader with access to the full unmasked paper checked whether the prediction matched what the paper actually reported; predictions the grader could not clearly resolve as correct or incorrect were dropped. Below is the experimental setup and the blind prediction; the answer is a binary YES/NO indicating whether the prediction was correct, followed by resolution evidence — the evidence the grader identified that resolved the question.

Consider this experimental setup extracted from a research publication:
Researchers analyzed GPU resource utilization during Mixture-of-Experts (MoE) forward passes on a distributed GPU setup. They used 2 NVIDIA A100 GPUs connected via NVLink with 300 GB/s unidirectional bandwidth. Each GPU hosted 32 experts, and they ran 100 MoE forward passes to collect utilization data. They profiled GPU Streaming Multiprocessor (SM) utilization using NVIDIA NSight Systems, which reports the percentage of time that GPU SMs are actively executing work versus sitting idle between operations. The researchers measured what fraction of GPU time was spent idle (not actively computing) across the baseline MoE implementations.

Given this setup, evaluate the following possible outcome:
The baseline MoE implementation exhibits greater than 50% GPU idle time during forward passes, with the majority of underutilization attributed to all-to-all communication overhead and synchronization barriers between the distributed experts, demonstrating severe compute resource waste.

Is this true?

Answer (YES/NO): NO